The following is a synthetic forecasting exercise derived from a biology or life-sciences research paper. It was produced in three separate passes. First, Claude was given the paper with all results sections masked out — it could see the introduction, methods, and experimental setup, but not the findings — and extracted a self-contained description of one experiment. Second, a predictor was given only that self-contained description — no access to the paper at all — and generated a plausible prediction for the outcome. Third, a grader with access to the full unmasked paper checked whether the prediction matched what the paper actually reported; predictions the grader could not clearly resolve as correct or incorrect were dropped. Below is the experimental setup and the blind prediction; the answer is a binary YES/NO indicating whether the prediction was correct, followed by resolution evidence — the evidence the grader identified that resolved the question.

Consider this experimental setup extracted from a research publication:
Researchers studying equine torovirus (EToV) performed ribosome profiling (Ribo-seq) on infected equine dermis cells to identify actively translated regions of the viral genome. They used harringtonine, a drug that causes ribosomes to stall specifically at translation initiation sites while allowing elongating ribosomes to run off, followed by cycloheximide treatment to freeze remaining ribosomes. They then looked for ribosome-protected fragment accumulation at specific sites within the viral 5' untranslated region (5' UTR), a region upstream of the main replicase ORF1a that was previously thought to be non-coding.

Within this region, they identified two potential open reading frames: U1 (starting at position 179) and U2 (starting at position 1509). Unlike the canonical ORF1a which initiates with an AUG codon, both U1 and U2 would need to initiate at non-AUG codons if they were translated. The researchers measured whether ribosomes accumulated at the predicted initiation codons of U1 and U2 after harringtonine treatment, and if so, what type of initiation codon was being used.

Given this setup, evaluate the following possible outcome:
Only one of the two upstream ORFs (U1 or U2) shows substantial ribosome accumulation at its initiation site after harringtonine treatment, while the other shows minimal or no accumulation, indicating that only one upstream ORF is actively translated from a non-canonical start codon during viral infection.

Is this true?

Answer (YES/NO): NO